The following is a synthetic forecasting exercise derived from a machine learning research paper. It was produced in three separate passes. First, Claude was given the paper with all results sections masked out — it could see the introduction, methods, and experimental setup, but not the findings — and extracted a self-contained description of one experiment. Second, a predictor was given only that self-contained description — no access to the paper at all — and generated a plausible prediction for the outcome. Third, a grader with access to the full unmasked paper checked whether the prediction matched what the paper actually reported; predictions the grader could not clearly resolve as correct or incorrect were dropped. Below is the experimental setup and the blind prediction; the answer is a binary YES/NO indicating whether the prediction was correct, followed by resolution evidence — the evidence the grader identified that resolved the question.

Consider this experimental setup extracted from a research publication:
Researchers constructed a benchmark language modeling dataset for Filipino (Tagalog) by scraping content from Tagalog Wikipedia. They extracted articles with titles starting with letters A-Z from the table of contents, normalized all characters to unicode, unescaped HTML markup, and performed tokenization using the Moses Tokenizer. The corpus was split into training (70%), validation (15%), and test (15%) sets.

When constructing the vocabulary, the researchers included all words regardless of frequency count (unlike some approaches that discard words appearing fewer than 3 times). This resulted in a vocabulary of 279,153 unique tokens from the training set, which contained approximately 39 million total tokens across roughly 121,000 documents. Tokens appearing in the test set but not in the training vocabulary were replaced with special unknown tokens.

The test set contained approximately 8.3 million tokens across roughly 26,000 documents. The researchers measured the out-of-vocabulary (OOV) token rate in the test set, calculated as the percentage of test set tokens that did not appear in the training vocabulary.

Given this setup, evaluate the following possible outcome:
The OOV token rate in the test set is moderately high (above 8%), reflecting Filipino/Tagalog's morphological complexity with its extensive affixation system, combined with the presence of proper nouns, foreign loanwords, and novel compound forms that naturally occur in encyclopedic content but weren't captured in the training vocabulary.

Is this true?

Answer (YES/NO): NO